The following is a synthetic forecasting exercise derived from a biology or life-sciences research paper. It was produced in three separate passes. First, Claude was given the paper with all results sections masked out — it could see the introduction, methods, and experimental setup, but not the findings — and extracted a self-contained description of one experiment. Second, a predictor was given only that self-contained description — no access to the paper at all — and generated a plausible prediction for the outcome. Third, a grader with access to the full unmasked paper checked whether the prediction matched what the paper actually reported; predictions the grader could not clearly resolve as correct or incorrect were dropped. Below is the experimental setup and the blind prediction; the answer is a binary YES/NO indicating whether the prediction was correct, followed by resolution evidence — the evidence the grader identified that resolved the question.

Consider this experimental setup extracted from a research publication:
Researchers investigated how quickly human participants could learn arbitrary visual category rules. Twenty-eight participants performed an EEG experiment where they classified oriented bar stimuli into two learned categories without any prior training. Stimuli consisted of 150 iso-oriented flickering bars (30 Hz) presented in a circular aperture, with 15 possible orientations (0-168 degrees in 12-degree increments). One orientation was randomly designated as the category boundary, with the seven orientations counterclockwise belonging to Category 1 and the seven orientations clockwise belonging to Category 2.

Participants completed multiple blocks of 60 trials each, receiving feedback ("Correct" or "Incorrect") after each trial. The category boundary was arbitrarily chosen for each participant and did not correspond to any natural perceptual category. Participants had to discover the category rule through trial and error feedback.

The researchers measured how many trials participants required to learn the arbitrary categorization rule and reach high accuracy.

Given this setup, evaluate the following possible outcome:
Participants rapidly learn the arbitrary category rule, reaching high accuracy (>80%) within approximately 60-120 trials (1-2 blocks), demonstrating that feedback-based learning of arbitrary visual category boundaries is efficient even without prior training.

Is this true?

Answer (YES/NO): NO